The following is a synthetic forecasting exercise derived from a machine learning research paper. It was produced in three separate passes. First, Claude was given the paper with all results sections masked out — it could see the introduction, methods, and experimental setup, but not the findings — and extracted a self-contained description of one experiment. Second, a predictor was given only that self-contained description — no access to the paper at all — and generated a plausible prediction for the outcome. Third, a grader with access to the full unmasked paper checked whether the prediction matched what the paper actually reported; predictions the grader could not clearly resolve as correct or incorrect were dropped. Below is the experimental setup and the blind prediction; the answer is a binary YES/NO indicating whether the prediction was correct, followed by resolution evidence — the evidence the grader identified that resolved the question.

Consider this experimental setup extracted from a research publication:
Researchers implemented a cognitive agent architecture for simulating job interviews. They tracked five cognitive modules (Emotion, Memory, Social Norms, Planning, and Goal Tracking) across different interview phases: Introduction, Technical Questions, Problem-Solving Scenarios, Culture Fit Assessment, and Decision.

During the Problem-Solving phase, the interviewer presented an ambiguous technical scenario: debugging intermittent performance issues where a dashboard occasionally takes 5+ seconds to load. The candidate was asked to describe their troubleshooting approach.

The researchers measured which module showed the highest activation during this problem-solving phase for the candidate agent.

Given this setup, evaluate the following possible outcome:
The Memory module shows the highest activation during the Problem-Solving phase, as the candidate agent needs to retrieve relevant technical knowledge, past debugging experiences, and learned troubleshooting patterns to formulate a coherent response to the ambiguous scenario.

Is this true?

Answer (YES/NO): NO